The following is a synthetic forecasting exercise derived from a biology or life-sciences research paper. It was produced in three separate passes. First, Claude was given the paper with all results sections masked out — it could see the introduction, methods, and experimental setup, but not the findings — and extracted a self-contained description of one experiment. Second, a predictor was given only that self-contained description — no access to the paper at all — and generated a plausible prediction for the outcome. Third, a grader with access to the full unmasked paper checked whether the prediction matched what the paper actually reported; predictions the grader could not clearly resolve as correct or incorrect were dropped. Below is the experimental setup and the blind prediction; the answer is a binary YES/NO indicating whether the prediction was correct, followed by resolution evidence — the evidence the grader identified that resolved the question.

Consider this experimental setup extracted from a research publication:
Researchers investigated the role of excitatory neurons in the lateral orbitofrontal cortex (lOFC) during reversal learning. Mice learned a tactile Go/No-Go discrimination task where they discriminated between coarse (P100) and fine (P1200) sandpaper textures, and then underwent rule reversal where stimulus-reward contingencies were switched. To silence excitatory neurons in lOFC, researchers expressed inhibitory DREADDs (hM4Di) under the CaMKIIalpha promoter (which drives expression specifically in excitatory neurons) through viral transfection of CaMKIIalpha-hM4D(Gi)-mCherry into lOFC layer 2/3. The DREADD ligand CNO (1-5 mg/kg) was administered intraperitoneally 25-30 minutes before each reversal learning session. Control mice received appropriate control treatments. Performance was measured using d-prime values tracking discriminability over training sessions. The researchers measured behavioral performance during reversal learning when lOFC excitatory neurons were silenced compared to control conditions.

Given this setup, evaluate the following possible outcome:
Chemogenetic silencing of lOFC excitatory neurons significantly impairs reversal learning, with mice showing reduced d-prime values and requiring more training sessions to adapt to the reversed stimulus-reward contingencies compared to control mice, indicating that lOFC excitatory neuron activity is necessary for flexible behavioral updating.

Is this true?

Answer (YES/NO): YES